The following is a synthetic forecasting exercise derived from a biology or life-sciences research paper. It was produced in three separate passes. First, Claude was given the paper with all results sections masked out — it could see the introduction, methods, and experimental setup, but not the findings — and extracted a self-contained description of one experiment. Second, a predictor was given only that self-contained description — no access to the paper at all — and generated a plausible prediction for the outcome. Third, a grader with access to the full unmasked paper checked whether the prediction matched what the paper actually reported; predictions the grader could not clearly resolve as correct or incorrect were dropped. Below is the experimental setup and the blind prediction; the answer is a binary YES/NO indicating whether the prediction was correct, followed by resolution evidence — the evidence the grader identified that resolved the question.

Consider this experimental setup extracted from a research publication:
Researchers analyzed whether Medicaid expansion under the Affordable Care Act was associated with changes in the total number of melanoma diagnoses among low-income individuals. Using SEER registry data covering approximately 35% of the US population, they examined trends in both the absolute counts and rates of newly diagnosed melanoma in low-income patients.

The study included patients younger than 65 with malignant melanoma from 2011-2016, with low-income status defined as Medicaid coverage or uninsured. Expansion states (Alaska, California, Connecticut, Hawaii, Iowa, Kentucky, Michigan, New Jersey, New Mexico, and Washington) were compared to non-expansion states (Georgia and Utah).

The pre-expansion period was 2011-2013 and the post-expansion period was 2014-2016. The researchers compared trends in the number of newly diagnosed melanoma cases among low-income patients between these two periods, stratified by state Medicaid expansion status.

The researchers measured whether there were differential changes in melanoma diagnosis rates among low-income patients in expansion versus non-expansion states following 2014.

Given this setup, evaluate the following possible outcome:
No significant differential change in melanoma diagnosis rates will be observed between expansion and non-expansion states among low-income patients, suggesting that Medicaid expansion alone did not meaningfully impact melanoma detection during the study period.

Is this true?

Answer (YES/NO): NO